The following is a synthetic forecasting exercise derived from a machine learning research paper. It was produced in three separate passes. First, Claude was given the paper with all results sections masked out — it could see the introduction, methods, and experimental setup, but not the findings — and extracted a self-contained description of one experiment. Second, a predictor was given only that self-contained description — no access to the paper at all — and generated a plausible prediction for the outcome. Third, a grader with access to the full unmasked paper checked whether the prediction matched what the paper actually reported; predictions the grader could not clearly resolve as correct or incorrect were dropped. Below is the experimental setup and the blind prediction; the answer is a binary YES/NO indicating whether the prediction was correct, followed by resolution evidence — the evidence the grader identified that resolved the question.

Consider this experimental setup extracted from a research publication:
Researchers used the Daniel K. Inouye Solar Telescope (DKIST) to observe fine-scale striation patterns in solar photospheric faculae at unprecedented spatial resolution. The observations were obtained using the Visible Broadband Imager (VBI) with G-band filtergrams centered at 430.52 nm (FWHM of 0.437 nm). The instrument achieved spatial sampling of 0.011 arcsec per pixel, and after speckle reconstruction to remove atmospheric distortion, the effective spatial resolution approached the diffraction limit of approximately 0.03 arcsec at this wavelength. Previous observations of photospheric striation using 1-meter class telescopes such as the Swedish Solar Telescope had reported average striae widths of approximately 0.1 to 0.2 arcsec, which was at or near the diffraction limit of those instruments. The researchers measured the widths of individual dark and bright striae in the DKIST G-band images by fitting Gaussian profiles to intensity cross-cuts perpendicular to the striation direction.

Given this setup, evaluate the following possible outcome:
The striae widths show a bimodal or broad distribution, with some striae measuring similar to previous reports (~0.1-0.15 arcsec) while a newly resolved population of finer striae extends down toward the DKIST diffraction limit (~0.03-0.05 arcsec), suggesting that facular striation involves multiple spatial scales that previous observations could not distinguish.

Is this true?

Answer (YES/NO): NO